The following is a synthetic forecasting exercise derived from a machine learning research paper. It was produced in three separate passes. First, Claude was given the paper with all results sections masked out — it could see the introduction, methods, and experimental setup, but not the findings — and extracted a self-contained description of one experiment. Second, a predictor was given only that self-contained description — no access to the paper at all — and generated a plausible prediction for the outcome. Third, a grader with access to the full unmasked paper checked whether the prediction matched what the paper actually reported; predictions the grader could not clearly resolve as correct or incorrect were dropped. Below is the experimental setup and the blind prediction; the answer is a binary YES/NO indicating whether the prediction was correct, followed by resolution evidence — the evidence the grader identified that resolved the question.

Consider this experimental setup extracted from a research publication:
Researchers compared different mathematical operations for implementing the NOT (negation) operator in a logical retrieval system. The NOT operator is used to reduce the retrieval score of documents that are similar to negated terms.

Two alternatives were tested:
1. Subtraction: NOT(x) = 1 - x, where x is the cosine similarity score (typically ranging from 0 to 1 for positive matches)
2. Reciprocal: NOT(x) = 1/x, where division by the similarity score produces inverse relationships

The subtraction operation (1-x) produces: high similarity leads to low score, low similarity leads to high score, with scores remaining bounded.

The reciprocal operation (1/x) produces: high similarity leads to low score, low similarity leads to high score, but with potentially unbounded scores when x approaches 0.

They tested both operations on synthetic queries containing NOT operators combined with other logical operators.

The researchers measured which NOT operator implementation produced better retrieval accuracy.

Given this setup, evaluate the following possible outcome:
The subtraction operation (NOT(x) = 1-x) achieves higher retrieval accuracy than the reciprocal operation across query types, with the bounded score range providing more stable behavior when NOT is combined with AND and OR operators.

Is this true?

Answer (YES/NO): NO